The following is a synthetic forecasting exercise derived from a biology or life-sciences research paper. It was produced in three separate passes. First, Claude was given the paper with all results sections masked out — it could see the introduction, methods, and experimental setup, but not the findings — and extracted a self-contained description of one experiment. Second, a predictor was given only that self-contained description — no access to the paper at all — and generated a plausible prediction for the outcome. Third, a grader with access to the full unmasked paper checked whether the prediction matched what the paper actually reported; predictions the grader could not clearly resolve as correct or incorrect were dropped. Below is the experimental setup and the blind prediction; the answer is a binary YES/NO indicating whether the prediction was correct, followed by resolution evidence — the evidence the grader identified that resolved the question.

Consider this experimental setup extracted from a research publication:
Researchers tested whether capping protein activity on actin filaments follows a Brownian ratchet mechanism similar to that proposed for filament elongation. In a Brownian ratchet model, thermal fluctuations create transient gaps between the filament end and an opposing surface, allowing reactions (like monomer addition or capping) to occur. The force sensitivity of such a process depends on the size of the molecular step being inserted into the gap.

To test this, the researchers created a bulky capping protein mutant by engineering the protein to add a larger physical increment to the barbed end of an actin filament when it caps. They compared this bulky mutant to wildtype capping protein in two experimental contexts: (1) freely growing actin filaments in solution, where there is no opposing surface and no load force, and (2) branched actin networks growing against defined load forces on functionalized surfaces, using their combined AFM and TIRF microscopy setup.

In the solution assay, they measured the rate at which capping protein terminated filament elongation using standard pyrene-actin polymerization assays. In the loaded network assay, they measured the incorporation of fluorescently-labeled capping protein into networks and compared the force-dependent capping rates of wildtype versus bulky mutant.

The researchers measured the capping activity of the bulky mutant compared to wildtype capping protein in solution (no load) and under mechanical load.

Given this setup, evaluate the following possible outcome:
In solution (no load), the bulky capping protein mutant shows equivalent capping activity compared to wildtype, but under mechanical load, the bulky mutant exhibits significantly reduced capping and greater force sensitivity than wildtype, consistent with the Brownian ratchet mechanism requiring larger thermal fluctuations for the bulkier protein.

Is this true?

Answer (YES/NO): YES